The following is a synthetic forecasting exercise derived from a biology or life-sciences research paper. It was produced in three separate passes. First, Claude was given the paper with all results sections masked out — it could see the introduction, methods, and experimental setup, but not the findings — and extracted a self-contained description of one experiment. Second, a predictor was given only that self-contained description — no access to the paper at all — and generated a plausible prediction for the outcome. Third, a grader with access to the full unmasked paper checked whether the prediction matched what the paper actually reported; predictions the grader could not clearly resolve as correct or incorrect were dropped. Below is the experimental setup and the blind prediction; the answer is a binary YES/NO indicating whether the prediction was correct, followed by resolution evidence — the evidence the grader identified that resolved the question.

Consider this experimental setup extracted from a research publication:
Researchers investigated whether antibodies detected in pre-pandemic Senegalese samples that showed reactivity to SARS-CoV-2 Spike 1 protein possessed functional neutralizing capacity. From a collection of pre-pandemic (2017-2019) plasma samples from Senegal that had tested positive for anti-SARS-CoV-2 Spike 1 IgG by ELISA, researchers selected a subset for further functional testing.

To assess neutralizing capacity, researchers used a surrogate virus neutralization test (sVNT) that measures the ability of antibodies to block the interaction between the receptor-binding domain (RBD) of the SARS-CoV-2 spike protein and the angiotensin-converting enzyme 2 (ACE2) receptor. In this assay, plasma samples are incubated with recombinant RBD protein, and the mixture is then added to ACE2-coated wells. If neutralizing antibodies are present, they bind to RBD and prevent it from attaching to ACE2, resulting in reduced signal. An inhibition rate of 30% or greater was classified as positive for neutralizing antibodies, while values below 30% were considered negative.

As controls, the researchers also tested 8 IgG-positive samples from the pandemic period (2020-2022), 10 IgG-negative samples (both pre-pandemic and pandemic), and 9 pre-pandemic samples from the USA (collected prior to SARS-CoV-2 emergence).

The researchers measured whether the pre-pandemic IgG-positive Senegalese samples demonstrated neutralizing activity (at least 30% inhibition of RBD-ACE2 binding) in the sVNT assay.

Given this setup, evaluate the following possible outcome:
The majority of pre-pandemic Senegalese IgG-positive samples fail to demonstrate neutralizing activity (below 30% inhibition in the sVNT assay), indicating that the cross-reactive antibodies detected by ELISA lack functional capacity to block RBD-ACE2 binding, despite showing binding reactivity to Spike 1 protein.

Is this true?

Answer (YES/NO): YES